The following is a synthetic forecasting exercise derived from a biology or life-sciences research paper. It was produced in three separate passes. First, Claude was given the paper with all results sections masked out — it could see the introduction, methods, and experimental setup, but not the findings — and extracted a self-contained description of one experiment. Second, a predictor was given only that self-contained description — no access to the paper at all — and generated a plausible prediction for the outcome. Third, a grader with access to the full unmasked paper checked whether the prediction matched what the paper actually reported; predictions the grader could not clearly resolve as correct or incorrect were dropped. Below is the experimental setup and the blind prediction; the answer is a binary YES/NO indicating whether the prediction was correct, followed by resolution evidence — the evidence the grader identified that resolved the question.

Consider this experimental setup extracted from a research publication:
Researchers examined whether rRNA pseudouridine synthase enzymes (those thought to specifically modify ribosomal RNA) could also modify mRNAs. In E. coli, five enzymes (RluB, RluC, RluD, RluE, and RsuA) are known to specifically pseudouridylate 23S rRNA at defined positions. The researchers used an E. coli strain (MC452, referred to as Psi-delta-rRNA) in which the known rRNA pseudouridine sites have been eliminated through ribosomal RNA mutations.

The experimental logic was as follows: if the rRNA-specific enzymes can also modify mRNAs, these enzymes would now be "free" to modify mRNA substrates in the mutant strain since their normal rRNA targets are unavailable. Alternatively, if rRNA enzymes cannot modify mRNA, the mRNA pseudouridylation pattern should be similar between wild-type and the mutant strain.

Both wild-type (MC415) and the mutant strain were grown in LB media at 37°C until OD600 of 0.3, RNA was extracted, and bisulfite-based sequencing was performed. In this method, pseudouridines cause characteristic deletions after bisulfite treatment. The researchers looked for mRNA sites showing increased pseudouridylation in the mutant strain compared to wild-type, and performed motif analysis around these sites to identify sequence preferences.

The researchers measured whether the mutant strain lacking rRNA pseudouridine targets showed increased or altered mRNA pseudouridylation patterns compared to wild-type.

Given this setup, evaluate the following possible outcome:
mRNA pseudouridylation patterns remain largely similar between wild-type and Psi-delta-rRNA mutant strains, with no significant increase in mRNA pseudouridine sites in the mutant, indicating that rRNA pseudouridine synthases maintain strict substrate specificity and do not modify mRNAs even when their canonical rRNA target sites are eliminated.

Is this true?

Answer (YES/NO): NO